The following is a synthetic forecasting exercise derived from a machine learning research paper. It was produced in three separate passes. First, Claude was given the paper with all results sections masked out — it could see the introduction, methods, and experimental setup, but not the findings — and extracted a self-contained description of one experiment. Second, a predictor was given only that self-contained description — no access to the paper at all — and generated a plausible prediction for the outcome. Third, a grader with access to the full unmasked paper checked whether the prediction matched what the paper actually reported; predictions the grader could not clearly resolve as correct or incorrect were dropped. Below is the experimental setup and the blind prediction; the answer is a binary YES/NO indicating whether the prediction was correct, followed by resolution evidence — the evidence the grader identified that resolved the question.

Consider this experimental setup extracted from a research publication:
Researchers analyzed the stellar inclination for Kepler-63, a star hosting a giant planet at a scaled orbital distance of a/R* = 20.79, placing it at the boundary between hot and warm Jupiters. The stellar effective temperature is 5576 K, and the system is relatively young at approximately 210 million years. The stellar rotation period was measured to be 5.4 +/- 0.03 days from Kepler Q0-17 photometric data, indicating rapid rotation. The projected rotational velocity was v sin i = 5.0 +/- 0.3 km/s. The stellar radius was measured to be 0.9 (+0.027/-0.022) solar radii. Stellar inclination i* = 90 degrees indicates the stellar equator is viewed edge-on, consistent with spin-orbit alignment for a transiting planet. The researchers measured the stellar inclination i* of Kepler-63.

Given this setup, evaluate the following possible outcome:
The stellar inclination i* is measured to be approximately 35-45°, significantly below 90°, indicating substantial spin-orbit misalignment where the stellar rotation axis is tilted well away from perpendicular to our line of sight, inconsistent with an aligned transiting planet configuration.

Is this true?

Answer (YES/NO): YES